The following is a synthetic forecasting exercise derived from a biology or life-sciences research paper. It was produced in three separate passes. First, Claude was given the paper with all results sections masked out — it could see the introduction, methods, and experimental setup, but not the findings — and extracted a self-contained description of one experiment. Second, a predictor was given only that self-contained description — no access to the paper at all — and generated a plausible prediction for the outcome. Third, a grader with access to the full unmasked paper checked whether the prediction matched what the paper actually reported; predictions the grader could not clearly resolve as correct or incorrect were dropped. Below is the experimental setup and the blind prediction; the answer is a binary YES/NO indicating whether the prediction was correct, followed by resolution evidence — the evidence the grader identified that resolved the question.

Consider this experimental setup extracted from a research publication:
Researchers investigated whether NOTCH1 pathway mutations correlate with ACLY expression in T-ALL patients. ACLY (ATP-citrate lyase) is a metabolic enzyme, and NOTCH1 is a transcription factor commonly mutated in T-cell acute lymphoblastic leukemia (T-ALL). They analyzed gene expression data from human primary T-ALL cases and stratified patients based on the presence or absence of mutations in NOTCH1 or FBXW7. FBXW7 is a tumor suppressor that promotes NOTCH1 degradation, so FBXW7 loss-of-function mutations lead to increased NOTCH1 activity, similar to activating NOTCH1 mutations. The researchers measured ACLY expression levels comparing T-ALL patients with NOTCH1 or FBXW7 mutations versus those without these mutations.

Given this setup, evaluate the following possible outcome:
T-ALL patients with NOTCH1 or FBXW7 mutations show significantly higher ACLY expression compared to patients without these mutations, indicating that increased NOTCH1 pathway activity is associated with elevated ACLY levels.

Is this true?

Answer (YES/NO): NO